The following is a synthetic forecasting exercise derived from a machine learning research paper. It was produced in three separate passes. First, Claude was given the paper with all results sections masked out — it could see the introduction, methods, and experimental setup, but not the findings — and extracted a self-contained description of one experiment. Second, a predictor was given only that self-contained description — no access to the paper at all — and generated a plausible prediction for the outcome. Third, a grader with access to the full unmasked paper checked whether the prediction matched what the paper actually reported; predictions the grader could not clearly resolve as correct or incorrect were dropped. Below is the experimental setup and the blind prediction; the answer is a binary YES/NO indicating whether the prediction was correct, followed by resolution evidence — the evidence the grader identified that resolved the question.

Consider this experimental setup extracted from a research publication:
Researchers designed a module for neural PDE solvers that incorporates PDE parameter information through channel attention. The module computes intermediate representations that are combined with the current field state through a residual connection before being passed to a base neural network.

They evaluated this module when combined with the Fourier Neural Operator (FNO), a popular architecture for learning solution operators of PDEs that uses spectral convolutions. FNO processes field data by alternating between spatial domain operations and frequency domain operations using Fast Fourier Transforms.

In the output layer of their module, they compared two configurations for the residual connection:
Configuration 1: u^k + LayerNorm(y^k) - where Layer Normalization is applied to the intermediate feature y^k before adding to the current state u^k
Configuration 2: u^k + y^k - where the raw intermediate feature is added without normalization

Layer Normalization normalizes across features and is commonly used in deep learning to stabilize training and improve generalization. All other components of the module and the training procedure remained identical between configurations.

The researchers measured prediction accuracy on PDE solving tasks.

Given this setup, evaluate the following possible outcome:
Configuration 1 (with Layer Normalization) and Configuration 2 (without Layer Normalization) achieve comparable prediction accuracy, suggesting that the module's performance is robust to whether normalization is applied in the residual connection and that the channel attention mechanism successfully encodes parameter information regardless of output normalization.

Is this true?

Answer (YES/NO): NO